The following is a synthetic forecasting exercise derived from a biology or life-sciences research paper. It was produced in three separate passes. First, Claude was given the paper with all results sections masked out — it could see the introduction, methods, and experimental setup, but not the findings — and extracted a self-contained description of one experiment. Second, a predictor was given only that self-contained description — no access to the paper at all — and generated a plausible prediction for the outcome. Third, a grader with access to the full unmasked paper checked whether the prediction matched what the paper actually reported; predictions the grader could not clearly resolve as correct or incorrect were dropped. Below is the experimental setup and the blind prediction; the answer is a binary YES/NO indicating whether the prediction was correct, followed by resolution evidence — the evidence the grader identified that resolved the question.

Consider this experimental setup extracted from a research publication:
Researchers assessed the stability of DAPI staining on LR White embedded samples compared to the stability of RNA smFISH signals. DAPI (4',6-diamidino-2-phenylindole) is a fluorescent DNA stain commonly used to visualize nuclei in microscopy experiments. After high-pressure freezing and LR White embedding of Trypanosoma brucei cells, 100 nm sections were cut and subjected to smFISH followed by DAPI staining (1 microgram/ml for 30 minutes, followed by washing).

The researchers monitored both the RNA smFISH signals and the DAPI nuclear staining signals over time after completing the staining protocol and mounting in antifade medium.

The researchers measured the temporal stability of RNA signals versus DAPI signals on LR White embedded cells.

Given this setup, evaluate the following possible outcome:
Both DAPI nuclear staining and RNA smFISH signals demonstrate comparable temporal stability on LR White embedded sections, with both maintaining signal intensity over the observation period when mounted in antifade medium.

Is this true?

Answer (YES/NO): NO